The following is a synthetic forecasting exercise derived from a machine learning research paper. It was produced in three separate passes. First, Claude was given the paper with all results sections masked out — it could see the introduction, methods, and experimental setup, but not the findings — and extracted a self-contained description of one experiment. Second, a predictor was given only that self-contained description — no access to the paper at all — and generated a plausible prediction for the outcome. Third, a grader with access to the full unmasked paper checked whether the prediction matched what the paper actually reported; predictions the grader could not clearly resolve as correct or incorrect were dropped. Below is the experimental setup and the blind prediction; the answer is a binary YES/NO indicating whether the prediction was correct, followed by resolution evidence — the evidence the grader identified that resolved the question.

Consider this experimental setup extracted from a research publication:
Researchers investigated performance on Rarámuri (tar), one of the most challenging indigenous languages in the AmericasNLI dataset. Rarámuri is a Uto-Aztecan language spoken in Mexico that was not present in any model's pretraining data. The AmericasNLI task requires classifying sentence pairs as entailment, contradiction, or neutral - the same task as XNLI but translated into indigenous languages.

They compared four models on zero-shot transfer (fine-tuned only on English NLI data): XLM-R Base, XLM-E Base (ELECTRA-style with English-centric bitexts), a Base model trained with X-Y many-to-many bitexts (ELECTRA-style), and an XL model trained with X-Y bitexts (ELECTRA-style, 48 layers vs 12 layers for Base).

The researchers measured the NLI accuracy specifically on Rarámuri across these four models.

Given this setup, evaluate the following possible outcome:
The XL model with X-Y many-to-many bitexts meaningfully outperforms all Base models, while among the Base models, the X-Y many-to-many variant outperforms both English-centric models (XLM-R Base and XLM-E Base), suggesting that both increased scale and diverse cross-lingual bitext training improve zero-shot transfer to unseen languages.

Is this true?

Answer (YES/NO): NO